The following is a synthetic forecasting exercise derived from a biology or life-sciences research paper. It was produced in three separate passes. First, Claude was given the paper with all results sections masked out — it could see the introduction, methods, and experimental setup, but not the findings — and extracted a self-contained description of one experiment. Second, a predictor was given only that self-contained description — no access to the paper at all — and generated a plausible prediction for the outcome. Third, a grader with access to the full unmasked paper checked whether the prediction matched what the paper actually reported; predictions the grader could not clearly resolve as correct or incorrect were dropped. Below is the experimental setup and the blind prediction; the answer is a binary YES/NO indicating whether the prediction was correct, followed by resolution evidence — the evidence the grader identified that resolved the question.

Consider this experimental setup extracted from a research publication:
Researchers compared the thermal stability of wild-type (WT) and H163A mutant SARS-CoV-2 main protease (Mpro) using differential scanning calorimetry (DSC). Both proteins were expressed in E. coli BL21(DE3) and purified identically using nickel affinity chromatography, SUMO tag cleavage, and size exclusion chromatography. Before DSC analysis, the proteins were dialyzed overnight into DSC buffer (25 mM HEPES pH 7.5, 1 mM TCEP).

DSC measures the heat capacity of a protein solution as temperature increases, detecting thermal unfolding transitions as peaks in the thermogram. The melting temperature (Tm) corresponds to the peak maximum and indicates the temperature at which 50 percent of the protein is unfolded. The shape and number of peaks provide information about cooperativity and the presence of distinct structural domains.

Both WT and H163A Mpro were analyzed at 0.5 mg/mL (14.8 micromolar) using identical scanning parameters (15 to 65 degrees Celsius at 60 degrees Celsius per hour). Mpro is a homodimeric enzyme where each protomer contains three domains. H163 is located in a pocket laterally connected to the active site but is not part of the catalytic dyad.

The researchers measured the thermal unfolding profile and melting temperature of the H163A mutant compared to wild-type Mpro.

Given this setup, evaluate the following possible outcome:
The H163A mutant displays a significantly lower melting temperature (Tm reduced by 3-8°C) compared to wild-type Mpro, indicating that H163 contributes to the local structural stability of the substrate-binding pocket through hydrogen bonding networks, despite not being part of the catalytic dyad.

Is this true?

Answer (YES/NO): NO